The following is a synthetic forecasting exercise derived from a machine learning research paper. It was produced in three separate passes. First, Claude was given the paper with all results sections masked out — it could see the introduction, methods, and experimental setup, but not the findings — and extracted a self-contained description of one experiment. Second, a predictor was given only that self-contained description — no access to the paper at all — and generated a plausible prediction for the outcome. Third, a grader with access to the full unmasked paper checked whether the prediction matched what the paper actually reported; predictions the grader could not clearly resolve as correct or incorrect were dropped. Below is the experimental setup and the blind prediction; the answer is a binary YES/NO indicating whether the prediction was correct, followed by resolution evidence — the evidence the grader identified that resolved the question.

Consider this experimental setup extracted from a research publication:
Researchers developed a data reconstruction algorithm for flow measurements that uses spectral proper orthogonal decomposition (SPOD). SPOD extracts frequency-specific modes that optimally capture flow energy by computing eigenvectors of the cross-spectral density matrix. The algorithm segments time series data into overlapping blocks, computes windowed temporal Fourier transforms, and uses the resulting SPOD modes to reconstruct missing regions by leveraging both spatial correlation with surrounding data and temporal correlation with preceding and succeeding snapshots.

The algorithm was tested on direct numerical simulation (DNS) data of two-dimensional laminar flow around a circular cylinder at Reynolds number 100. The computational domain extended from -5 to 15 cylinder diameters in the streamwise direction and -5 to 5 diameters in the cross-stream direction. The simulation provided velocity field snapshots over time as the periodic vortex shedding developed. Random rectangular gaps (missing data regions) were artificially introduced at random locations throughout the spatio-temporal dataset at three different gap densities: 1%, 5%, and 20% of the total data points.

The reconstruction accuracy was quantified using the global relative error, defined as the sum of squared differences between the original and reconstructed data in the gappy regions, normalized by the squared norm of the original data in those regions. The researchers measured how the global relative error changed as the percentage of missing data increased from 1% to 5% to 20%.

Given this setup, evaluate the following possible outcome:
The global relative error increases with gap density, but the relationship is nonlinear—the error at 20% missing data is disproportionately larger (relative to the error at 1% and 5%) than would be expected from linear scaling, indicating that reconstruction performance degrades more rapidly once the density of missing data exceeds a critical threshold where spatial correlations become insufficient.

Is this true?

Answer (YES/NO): NO